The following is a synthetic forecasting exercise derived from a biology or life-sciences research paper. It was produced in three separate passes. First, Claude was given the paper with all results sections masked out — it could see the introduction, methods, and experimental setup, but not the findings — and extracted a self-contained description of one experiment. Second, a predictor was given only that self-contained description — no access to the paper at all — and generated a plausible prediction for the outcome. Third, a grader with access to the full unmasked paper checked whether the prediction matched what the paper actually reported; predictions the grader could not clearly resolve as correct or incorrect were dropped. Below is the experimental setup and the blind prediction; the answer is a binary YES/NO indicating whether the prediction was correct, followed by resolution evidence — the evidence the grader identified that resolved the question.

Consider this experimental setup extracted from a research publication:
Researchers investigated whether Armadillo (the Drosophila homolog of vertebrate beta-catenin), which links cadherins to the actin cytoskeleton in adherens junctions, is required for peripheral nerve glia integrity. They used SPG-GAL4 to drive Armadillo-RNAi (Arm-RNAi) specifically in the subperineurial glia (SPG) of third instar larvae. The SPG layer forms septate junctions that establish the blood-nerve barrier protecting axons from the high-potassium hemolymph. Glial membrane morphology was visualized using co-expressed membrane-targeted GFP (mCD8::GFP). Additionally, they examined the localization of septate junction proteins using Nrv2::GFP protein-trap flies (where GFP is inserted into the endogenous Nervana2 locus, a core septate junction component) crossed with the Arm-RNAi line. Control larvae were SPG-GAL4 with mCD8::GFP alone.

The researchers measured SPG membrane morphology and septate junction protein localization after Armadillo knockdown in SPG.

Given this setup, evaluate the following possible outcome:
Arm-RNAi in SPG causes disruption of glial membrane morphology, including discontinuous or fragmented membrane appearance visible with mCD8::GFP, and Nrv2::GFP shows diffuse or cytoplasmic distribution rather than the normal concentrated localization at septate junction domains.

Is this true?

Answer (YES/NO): NO